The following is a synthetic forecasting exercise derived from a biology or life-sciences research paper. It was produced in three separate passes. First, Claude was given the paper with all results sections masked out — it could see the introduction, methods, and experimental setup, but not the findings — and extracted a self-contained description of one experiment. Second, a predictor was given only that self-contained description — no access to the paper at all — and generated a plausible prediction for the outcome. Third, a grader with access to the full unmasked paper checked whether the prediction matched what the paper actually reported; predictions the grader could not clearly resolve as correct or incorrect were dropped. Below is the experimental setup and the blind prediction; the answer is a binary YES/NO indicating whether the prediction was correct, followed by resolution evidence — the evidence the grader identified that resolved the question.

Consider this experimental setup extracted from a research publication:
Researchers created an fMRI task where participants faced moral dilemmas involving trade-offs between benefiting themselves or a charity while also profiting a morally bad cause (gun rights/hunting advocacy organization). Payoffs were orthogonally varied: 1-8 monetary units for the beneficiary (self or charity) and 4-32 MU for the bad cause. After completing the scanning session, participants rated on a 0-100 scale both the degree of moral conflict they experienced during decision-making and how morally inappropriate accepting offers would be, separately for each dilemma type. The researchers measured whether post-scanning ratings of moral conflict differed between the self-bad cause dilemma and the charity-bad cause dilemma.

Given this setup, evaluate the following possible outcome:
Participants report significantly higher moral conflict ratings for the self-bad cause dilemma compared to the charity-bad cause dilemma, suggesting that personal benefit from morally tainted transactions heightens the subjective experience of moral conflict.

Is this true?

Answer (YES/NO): NO